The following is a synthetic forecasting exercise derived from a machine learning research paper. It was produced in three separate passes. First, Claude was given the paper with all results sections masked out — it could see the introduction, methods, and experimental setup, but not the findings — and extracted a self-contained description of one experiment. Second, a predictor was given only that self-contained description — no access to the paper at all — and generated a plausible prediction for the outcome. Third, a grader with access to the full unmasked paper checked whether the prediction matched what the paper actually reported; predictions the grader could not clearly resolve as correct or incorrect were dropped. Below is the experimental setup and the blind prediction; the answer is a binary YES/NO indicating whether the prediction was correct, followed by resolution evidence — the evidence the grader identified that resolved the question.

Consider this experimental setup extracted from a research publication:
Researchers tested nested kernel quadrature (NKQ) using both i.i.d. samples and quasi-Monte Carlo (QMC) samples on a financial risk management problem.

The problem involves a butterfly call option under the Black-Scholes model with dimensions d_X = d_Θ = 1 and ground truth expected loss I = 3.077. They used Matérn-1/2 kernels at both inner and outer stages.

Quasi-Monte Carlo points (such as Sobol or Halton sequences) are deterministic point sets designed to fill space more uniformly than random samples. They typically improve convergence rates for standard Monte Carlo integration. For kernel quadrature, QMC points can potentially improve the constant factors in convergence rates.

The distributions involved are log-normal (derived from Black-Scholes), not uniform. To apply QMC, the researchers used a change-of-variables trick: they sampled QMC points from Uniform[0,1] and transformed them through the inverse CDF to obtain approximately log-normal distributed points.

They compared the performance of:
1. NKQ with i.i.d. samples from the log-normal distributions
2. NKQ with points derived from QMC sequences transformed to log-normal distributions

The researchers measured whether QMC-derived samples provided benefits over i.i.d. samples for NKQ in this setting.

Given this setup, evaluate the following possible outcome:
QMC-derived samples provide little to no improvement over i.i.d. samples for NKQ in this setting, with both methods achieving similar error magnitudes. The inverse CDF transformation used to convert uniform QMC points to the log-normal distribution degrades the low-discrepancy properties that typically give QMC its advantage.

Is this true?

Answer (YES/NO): YES